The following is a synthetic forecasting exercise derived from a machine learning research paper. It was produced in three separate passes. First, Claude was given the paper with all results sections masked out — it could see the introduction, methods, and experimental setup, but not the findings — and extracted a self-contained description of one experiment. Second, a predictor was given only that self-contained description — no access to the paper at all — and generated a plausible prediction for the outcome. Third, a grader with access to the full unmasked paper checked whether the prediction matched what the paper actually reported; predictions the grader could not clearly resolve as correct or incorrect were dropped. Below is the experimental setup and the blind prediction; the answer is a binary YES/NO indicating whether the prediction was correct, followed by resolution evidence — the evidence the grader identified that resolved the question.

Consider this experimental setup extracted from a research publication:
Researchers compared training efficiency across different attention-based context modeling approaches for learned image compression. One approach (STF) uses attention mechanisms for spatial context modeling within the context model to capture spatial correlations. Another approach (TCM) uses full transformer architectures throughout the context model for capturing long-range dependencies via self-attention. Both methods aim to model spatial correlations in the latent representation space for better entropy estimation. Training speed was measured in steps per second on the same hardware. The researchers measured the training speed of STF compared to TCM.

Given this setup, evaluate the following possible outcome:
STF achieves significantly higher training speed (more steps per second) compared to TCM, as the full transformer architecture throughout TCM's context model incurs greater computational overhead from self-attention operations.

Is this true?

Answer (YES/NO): YES